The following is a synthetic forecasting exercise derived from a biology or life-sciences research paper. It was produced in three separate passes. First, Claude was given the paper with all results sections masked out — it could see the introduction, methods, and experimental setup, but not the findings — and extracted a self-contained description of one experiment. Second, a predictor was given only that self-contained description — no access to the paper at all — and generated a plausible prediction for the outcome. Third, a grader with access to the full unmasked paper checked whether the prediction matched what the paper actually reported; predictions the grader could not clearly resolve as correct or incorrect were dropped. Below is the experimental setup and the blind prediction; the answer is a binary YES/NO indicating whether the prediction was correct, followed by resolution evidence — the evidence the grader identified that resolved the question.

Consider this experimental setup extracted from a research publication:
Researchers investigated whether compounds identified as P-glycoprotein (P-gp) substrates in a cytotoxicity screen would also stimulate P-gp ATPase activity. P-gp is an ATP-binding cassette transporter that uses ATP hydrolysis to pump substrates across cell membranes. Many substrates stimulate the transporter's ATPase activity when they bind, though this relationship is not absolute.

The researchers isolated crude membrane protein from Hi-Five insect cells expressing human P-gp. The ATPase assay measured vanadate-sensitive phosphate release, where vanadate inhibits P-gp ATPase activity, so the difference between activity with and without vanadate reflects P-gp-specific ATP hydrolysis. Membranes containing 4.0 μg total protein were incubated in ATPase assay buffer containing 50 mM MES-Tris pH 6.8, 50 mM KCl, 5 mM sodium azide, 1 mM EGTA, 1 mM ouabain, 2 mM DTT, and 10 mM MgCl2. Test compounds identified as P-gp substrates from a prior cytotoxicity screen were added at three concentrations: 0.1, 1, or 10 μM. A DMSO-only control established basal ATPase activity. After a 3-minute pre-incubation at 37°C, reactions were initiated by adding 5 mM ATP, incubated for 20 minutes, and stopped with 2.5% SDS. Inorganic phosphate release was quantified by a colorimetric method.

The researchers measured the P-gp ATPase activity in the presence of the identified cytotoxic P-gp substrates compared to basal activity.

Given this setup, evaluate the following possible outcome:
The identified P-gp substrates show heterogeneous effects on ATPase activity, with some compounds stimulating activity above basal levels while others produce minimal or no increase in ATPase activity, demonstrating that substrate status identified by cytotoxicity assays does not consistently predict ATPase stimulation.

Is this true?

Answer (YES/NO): YES